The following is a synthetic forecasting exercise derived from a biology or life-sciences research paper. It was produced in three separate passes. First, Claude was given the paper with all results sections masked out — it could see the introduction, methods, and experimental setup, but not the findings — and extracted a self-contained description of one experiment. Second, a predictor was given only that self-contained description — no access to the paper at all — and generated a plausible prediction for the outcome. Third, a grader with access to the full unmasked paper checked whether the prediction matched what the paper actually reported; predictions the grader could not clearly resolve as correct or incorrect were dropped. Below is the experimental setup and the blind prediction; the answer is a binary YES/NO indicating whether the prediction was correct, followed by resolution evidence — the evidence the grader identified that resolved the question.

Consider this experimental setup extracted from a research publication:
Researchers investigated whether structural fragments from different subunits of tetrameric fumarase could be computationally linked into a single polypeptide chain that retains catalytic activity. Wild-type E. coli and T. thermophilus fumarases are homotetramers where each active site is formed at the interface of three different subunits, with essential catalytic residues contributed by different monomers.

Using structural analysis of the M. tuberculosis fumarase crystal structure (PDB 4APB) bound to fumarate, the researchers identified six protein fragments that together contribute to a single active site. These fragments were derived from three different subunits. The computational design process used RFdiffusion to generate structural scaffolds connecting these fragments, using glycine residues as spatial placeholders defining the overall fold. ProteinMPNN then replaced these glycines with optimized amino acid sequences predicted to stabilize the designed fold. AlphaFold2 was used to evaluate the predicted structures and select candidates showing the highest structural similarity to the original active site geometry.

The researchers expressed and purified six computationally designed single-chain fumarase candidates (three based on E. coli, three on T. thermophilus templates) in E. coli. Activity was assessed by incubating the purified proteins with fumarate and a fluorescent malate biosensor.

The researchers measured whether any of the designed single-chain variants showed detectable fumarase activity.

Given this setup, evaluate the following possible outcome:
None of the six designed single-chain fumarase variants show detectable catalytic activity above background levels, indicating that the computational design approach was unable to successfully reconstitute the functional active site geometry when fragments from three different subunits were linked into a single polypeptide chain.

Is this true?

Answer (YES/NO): NO